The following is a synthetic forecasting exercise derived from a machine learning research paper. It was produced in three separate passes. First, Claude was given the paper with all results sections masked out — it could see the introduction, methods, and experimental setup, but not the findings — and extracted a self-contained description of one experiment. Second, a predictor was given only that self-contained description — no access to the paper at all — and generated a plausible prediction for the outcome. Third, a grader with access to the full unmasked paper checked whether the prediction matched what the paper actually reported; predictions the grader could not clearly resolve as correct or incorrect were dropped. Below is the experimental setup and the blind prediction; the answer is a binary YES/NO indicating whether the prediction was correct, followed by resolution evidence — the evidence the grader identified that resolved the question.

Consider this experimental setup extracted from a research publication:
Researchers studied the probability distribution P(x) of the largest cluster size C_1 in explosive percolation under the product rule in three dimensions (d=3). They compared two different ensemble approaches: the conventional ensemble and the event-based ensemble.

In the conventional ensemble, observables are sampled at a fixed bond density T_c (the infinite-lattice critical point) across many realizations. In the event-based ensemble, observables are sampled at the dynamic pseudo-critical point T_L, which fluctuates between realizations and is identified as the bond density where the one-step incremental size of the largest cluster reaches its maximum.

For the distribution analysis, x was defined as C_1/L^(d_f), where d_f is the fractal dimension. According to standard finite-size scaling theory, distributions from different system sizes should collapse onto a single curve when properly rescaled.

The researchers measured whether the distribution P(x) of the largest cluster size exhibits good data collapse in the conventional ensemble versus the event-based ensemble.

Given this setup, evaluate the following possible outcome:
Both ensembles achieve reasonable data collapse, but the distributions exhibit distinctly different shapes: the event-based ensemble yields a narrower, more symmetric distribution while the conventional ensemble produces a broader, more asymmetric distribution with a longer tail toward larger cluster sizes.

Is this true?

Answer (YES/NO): NO